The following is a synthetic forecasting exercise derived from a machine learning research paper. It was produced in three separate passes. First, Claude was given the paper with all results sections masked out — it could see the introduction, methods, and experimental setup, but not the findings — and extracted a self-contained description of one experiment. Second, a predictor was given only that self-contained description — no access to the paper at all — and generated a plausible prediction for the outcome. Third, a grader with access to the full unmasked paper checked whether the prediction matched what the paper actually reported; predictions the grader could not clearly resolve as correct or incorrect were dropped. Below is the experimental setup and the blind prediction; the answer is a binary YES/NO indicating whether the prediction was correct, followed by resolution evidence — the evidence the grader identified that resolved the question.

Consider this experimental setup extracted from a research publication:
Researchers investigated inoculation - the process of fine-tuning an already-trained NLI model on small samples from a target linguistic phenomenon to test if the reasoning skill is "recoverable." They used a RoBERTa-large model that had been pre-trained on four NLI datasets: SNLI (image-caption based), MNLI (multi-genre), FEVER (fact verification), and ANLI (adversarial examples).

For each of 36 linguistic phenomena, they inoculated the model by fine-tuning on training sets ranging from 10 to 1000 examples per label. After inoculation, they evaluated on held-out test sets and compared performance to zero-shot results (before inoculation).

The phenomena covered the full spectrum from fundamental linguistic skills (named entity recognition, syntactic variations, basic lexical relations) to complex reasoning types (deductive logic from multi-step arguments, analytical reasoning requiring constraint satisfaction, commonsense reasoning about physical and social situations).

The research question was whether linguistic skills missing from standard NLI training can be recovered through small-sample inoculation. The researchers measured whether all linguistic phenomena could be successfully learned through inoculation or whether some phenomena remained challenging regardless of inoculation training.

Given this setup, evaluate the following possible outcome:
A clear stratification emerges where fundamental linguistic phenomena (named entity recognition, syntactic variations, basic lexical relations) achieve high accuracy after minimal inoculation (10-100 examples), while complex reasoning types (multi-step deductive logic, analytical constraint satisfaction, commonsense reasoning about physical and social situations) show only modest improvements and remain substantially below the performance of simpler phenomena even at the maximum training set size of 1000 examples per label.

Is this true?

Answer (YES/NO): NO